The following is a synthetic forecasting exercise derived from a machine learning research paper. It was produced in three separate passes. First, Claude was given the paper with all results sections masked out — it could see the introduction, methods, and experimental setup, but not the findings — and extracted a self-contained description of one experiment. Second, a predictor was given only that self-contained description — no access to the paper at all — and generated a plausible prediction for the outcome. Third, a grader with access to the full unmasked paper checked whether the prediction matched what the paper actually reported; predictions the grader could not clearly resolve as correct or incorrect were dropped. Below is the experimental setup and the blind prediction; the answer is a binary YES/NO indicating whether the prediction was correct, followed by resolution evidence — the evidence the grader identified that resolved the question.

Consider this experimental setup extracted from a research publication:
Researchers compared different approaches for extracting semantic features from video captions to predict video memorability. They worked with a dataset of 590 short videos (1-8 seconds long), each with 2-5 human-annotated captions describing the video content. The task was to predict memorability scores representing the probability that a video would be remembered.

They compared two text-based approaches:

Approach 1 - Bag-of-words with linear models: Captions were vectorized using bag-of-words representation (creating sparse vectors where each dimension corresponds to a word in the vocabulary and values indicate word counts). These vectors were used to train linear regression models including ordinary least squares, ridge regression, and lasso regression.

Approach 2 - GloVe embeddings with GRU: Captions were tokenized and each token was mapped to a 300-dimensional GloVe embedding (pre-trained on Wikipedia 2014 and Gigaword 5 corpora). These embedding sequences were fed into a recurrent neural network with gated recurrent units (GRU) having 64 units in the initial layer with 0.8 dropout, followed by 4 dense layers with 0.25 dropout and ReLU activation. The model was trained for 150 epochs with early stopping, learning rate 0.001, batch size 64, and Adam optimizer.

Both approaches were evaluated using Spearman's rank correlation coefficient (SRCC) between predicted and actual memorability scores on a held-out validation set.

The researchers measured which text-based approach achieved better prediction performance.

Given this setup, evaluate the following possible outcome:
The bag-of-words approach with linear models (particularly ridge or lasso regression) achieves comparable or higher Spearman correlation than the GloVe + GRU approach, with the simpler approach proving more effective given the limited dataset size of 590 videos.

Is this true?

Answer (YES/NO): NO